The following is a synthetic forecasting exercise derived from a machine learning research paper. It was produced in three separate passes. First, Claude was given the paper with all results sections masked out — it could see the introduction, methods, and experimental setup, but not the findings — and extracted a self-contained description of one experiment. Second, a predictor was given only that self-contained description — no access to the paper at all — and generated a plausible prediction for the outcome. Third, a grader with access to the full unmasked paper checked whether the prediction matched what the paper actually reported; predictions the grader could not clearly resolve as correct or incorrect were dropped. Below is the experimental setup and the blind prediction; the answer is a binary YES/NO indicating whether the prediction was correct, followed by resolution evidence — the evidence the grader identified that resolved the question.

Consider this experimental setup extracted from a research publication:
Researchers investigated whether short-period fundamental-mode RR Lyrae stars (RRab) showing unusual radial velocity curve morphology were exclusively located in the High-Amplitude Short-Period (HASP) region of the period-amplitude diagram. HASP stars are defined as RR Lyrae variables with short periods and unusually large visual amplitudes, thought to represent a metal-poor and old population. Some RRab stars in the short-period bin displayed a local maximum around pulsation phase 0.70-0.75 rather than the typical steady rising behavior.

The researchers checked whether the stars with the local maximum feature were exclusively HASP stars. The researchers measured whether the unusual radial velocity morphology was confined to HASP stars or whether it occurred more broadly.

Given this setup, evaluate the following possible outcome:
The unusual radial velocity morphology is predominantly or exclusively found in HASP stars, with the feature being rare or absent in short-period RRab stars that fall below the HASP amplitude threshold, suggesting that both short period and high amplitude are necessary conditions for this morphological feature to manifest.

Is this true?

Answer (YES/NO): YES